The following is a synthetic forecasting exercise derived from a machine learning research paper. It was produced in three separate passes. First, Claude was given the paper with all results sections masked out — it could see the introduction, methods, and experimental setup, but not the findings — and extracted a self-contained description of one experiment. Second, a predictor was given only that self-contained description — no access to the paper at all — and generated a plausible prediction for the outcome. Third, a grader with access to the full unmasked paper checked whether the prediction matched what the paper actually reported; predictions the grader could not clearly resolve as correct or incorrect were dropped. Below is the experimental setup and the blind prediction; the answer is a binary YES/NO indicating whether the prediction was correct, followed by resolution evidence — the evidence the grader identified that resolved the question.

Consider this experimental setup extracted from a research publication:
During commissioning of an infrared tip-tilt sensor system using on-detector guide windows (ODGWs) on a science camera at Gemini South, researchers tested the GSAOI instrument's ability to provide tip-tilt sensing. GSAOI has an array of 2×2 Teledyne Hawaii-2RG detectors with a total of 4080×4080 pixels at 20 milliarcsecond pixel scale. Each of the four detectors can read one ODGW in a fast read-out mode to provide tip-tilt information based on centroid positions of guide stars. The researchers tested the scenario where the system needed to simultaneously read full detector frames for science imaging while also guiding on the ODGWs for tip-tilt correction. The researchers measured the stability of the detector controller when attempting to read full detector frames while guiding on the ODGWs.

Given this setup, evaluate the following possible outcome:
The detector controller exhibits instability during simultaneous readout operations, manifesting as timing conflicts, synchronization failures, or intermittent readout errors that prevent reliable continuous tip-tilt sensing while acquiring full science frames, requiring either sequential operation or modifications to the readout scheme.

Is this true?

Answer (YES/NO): YES